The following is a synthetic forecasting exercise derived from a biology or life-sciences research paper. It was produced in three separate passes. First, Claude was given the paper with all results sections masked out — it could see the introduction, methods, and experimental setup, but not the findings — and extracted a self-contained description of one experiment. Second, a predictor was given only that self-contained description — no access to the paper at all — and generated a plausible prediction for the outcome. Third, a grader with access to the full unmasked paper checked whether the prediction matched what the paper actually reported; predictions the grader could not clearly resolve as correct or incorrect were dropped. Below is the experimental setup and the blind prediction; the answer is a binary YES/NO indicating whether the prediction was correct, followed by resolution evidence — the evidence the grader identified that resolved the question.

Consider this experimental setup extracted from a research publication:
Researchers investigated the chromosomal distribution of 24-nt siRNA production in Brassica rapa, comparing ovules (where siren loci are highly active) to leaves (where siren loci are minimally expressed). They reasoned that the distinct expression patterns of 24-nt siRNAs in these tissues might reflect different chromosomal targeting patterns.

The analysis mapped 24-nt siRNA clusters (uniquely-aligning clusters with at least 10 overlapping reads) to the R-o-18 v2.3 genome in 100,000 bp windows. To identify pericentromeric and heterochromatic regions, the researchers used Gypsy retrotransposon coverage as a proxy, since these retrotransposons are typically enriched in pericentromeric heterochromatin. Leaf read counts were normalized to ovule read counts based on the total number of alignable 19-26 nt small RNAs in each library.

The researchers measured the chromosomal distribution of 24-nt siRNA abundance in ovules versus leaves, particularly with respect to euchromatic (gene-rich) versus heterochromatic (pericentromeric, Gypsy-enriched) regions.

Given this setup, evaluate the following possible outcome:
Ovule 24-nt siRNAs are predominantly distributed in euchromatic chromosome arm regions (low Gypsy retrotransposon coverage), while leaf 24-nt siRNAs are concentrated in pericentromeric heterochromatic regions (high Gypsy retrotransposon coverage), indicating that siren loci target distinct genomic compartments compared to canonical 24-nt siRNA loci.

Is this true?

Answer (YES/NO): NO